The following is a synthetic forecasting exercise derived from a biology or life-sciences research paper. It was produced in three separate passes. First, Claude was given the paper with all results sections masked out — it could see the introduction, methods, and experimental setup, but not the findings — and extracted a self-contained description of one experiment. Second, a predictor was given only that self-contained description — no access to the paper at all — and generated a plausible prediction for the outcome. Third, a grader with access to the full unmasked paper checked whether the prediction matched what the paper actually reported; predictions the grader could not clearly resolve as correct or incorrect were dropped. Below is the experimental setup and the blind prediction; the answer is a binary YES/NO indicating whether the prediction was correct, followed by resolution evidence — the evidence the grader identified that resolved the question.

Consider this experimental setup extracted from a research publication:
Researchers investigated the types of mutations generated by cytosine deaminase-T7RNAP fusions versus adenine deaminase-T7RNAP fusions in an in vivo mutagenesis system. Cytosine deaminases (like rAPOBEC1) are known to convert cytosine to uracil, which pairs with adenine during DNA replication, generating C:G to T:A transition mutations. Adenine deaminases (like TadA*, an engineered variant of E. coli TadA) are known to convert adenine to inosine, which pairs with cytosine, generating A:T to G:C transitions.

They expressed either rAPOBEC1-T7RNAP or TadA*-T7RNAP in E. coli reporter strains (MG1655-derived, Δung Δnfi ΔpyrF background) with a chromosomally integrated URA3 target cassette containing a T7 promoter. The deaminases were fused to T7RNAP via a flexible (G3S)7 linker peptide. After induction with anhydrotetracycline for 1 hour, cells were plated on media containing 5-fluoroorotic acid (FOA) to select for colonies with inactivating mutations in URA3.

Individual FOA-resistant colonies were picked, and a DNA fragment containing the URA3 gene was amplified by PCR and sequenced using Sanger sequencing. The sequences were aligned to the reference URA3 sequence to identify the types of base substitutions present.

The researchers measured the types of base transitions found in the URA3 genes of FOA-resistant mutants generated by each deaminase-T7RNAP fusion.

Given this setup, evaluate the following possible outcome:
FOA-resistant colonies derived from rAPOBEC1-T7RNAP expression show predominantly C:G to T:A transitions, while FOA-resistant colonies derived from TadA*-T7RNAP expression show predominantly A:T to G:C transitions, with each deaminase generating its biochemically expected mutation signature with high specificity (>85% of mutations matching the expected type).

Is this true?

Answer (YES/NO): YES